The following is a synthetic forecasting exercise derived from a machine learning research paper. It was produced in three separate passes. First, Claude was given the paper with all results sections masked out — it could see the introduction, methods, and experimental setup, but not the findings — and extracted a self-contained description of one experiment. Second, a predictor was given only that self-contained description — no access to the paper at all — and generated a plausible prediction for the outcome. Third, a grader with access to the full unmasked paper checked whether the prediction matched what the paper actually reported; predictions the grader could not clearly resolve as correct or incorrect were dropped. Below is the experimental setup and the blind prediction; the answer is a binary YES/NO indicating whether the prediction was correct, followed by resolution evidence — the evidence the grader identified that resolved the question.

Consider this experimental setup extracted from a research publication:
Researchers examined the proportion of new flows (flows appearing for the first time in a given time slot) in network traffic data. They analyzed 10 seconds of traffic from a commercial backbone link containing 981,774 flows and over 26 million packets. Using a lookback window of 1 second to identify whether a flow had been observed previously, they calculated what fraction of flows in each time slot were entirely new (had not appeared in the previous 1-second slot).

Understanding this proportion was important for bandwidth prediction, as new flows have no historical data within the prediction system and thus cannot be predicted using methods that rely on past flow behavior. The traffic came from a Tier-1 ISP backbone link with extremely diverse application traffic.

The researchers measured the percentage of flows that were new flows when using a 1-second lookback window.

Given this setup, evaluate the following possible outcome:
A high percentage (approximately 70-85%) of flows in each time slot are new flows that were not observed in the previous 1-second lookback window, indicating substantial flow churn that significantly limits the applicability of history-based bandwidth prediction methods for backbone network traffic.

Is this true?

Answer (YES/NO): NO